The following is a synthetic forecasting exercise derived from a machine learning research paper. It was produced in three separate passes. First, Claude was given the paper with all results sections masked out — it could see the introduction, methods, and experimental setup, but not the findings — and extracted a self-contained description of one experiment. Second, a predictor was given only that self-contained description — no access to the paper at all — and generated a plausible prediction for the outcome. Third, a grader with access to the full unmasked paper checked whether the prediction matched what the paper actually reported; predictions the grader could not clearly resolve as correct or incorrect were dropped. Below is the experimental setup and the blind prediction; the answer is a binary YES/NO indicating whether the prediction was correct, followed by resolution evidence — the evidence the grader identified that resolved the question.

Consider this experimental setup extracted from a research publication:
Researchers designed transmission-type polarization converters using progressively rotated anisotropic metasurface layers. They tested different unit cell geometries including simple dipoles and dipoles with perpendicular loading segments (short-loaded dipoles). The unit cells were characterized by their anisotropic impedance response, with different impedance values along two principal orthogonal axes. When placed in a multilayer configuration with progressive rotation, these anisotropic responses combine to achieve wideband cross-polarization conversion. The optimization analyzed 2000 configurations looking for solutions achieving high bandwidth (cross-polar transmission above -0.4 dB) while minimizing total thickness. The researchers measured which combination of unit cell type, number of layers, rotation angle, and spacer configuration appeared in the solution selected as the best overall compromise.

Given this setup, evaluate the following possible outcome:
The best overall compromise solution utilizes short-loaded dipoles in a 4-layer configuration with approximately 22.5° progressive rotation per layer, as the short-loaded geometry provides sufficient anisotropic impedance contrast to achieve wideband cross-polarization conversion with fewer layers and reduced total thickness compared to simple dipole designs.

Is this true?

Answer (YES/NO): NO